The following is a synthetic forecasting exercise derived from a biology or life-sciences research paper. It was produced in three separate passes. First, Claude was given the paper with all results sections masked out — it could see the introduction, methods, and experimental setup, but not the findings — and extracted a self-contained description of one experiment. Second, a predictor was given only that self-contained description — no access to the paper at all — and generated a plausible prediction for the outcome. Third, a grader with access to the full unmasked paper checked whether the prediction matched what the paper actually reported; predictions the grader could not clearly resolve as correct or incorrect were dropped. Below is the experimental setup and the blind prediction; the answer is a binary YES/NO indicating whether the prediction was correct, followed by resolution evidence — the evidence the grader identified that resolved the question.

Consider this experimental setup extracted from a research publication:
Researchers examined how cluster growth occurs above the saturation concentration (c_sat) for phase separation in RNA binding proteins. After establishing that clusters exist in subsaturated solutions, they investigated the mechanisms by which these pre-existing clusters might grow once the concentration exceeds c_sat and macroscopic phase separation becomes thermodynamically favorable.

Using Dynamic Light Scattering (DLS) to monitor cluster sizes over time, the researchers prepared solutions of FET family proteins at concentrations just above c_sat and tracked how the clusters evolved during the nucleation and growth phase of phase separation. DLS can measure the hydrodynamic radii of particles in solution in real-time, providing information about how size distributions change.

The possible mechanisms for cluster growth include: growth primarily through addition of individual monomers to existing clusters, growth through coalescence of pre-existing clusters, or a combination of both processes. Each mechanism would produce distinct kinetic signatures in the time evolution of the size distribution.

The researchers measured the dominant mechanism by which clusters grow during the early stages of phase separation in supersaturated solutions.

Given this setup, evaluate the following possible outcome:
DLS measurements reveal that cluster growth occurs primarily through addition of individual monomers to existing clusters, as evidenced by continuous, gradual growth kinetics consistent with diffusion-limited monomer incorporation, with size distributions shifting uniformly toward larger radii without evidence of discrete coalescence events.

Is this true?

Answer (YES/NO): NO